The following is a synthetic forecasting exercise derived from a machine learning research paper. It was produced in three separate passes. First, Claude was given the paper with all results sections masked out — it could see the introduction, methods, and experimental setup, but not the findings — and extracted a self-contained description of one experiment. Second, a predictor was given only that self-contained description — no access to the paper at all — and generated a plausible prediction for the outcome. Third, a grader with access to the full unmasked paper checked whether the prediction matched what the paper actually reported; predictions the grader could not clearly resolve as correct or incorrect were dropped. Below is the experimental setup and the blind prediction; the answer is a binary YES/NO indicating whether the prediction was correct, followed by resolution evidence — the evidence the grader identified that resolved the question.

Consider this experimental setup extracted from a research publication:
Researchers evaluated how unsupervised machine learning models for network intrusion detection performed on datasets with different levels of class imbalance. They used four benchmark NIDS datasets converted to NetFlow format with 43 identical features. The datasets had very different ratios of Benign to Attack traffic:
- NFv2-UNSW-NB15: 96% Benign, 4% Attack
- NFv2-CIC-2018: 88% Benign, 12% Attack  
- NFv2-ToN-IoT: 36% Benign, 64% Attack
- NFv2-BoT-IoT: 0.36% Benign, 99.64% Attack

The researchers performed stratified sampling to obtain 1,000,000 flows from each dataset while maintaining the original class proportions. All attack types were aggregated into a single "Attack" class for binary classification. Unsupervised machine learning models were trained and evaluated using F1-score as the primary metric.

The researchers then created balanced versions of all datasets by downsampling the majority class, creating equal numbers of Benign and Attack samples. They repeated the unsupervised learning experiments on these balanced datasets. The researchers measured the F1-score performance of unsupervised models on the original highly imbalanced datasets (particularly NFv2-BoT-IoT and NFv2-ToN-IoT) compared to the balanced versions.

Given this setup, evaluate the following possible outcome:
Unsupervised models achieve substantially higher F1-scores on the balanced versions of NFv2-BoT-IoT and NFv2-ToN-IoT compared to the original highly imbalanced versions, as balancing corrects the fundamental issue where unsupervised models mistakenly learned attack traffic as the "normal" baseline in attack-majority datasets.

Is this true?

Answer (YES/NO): YES